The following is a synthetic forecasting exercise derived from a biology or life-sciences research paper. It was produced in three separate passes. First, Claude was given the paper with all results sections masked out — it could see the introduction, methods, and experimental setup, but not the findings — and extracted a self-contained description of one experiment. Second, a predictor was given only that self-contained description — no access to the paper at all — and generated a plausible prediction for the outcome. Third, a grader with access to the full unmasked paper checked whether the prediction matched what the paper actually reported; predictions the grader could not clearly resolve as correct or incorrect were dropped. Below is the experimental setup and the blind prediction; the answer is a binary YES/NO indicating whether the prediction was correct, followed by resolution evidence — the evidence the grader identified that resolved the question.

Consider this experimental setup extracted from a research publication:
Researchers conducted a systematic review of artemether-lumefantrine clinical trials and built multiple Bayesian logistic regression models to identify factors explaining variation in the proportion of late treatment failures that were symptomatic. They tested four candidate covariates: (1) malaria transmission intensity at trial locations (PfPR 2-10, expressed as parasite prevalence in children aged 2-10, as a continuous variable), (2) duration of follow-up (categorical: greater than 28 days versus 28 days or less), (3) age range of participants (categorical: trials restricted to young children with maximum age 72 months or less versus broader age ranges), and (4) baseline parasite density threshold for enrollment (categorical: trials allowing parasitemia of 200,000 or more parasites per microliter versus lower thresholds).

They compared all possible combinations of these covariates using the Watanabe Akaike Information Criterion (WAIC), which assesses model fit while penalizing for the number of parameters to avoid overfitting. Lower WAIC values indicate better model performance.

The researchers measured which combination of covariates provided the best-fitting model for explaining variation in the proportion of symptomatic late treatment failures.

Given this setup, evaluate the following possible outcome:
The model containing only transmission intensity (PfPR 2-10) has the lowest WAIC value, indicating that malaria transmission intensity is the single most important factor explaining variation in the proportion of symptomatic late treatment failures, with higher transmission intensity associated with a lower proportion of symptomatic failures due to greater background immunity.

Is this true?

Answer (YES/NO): NO